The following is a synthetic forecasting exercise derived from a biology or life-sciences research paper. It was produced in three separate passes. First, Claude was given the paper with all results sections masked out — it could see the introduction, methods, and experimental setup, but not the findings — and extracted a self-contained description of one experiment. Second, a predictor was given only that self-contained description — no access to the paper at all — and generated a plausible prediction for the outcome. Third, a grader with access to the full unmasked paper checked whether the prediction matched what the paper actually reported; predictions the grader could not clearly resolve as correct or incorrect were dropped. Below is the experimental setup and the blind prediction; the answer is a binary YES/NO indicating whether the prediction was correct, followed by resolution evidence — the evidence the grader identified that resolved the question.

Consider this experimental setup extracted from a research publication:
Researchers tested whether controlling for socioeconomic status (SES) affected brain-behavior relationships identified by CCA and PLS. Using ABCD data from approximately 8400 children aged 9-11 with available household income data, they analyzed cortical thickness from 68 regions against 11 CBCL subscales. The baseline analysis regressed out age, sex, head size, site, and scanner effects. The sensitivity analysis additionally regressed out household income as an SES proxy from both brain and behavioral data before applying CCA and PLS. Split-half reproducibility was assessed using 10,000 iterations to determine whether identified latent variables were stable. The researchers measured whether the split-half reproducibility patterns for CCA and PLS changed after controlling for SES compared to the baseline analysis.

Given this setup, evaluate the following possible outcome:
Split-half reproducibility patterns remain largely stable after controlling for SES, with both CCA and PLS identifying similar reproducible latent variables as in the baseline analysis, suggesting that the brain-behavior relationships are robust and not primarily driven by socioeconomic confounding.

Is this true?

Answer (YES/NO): YES